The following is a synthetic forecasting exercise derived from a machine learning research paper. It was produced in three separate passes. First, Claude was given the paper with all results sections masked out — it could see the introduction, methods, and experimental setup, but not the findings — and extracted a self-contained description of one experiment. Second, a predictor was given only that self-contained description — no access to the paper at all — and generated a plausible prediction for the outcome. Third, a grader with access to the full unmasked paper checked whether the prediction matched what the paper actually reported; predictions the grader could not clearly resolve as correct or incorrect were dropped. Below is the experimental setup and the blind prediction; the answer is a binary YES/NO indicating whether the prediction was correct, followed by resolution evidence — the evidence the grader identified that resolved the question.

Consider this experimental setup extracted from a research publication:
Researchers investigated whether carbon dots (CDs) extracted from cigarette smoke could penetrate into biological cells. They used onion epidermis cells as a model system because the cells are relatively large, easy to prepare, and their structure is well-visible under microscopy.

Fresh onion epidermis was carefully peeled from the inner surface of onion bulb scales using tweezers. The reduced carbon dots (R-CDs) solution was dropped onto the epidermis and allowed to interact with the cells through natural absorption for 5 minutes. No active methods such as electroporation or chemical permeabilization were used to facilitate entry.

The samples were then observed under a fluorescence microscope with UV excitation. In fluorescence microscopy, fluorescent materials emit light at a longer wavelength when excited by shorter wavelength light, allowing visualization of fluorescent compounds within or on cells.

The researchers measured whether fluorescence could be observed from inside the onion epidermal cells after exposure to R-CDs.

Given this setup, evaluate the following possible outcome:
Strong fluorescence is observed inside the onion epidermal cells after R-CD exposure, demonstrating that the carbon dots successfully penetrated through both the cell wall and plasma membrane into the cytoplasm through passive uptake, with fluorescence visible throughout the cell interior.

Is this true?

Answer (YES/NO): YES